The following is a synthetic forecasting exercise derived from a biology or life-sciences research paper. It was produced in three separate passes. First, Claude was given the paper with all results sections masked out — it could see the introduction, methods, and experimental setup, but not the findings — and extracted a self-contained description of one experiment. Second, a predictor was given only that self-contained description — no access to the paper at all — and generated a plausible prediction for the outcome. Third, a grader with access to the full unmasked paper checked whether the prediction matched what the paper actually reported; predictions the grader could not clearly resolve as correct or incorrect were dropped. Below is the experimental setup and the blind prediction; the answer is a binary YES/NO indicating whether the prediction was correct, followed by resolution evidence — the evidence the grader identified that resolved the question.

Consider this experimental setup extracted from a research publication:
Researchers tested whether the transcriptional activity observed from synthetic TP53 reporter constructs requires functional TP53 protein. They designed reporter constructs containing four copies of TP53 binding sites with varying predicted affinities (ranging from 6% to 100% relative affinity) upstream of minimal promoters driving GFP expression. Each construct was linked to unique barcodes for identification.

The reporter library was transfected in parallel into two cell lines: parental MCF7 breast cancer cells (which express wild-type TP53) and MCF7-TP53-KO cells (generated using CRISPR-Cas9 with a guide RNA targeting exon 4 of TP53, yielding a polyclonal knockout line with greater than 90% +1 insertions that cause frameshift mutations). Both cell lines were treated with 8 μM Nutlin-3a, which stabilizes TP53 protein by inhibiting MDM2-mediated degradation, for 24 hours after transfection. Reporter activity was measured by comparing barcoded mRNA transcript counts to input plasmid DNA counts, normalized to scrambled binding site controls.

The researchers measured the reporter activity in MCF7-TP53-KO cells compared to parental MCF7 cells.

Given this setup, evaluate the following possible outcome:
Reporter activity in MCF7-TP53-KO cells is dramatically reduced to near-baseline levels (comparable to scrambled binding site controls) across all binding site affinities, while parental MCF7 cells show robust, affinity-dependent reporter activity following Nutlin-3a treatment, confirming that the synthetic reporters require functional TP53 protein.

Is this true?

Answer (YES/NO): NO